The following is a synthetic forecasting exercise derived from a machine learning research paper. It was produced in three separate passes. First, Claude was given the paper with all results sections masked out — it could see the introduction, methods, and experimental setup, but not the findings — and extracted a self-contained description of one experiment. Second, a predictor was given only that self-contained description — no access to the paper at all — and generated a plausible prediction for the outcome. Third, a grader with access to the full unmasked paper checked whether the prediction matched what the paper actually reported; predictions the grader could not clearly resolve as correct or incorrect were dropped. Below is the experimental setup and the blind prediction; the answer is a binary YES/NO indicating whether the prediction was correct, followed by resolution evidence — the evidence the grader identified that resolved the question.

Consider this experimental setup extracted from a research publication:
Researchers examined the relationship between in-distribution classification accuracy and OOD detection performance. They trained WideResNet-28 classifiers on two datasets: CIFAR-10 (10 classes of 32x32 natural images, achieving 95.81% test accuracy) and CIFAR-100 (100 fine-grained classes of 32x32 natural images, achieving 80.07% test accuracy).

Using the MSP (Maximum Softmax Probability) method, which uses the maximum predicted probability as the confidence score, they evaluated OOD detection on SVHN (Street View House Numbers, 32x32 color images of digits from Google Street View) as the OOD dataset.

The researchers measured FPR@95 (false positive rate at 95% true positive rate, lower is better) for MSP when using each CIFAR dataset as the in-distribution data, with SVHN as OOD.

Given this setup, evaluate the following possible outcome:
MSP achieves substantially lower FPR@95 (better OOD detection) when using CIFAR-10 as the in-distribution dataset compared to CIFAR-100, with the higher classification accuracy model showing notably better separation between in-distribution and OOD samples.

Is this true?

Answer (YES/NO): YES